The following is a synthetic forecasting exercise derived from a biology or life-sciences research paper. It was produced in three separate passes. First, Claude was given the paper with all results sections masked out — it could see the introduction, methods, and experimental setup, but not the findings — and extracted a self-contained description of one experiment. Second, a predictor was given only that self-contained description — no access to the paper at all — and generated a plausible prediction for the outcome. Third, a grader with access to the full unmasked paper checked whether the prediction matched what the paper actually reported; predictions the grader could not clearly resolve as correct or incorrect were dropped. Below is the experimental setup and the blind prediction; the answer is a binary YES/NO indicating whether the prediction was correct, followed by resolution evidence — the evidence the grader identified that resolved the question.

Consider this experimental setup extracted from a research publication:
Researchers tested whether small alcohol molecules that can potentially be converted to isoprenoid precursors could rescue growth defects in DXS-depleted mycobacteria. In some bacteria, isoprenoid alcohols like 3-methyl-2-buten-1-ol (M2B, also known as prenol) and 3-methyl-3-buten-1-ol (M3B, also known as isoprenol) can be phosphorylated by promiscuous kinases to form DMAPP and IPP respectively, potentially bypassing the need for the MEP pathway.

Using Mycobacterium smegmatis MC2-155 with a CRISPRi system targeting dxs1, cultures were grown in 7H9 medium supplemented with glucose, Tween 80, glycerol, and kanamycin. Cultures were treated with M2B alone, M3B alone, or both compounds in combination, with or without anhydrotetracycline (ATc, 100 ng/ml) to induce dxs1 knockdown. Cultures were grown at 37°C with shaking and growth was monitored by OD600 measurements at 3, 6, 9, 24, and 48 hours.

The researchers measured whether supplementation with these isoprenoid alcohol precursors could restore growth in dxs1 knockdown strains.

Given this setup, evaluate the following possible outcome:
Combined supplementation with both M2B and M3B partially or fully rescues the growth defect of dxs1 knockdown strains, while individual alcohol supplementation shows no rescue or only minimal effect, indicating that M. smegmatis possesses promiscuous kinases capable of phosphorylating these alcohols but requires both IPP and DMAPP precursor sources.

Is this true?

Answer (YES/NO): NO